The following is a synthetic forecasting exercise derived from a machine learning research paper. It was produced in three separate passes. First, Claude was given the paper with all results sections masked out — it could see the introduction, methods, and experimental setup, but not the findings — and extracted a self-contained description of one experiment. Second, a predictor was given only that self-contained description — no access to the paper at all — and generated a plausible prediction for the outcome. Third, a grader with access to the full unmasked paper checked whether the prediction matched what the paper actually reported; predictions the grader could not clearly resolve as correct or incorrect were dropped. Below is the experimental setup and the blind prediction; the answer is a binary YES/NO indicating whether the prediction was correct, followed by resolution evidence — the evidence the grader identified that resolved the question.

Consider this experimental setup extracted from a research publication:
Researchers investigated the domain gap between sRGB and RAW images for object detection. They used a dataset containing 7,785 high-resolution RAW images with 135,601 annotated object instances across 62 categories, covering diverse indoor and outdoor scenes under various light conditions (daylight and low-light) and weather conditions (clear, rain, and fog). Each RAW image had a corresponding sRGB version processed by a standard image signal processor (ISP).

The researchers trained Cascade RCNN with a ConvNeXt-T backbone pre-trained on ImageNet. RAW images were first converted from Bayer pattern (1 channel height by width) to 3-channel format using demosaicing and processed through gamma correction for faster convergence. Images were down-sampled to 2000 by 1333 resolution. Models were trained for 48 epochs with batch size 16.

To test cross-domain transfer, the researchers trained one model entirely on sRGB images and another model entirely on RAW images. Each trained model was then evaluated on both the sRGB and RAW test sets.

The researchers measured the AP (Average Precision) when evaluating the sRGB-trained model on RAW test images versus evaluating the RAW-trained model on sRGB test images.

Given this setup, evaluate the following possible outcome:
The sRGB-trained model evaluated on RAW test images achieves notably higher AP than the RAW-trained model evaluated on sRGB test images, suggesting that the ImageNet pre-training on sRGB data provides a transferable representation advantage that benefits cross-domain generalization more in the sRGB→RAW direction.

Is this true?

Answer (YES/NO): YES